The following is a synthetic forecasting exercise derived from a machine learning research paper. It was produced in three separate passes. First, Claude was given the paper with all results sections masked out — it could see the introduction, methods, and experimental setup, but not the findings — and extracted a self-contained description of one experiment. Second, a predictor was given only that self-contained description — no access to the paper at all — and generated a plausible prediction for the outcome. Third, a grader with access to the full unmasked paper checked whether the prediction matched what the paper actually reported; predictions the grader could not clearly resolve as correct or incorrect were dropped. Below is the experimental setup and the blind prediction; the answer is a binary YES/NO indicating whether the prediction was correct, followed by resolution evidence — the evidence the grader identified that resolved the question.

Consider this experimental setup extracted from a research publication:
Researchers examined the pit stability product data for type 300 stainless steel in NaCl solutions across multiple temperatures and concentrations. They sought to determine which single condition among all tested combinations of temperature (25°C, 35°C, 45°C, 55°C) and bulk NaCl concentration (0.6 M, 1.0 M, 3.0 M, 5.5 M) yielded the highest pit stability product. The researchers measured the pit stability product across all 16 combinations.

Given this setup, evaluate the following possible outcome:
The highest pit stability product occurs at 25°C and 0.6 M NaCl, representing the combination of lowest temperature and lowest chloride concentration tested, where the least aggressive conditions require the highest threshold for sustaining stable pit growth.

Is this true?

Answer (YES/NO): NO